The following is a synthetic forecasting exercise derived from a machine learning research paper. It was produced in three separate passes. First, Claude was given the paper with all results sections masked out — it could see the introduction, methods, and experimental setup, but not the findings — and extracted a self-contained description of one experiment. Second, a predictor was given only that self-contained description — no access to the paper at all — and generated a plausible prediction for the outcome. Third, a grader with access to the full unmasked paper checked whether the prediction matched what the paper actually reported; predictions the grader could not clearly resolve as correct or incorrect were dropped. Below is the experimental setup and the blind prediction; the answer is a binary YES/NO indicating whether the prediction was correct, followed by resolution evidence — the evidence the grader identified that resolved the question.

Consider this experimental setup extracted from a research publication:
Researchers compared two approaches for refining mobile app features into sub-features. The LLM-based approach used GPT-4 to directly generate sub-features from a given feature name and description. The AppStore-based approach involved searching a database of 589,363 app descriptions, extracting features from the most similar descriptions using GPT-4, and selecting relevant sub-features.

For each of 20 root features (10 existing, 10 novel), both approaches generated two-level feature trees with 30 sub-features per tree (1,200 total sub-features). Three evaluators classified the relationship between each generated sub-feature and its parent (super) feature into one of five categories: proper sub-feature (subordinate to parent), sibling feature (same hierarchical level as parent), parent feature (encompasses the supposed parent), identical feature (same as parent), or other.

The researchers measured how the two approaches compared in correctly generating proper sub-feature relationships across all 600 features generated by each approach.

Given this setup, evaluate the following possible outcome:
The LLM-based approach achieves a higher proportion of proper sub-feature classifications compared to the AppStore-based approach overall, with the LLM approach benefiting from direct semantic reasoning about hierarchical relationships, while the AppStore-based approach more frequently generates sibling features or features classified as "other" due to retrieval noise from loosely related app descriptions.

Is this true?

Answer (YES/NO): YES